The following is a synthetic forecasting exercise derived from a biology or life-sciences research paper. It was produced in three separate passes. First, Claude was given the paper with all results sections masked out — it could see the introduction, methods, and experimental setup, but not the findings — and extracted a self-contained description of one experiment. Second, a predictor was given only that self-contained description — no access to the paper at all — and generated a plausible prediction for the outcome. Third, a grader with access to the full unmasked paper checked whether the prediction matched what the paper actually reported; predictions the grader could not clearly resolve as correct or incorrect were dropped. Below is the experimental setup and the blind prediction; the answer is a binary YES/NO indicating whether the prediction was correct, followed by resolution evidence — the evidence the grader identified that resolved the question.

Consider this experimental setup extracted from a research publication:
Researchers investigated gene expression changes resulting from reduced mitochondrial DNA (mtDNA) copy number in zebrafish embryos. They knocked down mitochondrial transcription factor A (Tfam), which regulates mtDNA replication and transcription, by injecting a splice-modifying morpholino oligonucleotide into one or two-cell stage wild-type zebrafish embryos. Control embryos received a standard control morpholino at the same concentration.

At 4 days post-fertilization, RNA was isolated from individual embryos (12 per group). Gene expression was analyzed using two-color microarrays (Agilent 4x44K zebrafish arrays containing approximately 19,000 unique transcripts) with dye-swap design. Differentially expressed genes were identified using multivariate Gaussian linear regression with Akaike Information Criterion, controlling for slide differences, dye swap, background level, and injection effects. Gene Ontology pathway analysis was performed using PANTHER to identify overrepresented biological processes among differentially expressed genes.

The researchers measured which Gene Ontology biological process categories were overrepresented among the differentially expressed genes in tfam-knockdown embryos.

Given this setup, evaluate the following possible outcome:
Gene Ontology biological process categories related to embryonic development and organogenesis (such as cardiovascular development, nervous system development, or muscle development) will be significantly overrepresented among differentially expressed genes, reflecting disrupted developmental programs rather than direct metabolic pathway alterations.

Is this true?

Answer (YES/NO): NO